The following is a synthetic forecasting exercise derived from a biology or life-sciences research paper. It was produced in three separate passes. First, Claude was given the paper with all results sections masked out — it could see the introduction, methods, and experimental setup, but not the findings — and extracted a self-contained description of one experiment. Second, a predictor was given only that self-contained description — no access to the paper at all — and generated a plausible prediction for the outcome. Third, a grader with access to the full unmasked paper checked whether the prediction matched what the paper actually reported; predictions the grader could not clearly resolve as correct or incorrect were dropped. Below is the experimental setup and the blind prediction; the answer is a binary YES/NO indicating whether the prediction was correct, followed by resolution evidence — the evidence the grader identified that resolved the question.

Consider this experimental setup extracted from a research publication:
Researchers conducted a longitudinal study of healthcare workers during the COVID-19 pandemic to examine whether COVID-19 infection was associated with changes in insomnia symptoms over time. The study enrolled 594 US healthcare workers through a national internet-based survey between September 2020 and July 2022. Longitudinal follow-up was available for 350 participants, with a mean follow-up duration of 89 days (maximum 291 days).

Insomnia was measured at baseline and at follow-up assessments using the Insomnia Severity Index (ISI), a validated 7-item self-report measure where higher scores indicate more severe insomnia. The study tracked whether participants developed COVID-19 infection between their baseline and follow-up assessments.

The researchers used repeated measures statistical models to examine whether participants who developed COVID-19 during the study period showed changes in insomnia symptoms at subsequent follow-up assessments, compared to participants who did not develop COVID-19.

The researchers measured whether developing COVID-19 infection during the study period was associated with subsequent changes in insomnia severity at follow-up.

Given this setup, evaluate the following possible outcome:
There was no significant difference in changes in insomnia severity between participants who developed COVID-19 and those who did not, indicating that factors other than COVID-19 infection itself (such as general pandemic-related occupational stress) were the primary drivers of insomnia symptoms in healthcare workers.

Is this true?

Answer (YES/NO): NO